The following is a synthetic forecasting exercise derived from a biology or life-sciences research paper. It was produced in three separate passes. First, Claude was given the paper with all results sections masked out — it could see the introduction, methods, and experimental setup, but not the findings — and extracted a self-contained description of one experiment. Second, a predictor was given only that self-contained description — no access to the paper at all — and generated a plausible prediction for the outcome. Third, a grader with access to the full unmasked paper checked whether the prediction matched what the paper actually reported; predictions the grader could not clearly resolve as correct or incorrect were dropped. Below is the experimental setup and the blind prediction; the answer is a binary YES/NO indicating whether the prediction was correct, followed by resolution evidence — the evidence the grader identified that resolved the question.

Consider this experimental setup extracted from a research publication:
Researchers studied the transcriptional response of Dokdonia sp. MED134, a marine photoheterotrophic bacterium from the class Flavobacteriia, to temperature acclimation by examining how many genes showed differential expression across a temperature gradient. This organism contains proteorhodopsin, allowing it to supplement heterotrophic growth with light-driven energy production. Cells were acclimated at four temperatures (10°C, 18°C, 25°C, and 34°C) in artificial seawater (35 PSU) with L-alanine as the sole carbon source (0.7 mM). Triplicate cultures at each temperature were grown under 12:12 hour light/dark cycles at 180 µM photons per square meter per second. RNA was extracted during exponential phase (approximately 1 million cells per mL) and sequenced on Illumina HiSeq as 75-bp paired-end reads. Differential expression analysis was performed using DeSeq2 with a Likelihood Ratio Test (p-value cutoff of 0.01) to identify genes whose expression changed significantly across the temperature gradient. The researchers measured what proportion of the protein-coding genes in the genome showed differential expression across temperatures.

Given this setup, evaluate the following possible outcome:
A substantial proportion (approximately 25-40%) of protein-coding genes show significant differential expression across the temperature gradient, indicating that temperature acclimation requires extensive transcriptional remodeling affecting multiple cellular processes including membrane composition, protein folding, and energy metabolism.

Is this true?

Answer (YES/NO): NO